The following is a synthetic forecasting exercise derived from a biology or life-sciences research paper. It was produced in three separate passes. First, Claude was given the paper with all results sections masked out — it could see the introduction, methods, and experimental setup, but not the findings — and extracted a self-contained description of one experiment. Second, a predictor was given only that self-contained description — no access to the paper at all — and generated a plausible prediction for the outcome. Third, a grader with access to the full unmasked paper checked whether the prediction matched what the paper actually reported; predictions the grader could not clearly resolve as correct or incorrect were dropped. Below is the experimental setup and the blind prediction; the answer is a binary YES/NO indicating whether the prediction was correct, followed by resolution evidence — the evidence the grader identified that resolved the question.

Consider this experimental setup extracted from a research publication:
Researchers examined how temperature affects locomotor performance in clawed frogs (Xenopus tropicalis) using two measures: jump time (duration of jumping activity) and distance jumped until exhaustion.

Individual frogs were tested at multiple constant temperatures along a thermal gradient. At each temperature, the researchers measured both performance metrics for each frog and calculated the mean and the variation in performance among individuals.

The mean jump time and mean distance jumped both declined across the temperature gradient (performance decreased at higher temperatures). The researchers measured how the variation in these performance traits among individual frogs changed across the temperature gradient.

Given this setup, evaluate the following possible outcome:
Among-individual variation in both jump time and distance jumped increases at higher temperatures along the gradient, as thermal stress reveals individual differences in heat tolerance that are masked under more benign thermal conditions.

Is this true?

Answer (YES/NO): NO